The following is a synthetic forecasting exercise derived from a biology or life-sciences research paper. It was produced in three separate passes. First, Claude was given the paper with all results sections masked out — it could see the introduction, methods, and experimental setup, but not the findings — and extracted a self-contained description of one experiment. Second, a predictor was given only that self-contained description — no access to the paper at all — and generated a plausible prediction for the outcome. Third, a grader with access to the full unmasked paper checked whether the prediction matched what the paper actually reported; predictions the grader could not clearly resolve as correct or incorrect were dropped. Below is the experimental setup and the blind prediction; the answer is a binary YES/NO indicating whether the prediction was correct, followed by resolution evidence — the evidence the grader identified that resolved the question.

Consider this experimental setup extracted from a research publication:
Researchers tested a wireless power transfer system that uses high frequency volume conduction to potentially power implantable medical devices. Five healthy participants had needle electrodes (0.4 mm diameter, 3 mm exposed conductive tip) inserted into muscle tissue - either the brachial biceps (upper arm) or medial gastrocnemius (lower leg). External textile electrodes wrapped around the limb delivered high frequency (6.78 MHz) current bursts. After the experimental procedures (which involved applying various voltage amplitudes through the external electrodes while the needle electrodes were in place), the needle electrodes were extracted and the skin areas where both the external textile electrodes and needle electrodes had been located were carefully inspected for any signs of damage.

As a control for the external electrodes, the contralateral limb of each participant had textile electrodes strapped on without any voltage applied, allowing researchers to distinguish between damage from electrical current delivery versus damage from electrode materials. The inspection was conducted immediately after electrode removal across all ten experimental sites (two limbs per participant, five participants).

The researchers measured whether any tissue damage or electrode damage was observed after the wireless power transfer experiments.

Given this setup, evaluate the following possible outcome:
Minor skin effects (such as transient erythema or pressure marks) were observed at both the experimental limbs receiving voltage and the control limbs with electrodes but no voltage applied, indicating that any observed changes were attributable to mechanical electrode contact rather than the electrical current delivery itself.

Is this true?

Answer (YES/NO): NO